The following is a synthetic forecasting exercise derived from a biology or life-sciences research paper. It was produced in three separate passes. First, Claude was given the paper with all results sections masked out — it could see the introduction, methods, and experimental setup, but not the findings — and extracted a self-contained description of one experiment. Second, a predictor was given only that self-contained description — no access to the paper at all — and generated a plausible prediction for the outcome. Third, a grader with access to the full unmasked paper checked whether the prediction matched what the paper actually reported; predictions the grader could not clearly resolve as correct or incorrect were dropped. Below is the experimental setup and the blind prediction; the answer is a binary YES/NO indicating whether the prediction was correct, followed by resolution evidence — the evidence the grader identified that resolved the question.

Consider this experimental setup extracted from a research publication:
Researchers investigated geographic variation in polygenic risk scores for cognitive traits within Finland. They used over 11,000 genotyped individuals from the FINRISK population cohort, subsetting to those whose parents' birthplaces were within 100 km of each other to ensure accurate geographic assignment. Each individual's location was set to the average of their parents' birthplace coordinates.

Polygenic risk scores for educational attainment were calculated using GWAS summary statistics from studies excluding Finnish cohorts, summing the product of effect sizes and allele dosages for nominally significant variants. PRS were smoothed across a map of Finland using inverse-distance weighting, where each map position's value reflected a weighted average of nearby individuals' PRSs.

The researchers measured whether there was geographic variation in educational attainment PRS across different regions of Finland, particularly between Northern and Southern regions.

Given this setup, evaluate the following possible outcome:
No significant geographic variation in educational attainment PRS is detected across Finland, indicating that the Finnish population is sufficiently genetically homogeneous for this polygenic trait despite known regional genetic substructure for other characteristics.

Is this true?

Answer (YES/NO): NO